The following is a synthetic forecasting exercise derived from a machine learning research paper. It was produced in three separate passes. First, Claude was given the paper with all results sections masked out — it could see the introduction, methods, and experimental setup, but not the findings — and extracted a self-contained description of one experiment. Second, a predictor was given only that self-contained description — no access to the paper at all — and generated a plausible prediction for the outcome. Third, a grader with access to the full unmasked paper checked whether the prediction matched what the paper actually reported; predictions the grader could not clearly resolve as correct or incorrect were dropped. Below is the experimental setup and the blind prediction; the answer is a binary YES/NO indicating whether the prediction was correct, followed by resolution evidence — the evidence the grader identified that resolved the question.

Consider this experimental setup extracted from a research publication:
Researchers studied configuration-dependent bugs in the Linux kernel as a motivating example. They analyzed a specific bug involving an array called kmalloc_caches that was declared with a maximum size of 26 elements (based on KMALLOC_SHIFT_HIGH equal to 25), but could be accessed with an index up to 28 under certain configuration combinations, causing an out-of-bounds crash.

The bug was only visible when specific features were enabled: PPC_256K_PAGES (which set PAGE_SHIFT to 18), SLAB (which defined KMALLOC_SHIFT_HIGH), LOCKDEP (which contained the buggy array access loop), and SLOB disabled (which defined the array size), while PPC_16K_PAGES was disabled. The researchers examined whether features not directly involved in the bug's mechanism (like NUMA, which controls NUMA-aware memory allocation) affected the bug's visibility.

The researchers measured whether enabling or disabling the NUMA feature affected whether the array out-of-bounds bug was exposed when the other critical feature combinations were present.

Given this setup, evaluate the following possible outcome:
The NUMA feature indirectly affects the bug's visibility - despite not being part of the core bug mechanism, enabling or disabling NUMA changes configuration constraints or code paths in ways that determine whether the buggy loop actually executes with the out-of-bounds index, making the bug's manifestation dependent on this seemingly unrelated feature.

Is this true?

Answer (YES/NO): NO